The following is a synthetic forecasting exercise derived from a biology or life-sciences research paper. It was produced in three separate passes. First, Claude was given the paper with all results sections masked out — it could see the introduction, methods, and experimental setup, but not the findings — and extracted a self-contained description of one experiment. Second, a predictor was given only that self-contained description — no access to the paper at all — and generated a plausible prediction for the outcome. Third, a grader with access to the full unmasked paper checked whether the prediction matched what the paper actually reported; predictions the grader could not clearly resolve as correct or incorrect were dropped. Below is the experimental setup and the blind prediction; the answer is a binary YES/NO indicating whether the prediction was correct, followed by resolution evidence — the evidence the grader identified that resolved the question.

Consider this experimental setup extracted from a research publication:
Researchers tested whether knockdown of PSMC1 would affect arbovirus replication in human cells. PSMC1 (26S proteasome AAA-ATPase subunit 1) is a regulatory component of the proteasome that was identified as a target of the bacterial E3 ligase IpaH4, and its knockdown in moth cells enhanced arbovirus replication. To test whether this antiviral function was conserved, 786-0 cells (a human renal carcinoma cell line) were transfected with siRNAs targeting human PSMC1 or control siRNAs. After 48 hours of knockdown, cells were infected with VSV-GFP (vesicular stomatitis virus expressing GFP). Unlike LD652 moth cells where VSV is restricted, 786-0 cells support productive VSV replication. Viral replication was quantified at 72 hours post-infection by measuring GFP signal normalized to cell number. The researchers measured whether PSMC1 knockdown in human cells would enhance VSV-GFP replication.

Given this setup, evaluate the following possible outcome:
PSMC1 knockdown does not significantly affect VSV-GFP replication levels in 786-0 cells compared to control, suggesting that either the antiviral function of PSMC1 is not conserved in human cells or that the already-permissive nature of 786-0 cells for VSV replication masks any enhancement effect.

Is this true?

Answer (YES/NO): NO